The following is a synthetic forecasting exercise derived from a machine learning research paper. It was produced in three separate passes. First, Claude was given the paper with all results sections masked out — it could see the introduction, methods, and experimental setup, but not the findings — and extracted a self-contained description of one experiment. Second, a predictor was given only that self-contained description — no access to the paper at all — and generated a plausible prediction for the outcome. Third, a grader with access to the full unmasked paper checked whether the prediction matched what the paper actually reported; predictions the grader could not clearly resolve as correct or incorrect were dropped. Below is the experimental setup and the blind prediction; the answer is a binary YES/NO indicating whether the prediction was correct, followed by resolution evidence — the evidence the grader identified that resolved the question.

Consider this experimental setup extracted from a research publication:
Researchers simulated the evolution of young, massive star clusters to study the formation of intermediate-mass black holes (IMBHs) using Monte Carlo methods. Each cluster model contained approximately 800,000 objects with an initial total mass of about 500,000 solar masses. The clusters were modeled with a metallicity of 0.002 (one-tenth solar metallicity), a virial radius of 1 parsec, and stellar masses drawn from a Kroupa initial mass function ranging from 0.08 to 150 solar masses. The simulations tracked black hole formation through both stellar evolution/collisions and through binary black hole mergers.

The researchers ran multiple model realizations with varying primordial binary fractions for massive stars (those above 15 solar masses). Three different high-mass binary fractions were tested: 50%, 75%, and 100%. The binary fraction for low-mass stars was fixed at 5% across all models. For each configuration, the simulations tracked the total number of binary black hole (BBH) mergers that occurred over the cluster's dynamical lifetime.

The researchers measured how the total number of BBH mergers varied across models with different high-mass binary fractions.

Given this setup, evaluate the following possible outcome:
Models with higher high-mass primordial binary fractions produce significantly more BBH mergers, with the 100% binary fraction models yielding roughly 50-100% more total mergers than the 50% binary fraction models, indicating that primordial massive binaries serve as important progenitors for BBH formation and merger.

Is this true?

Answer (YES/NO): YES